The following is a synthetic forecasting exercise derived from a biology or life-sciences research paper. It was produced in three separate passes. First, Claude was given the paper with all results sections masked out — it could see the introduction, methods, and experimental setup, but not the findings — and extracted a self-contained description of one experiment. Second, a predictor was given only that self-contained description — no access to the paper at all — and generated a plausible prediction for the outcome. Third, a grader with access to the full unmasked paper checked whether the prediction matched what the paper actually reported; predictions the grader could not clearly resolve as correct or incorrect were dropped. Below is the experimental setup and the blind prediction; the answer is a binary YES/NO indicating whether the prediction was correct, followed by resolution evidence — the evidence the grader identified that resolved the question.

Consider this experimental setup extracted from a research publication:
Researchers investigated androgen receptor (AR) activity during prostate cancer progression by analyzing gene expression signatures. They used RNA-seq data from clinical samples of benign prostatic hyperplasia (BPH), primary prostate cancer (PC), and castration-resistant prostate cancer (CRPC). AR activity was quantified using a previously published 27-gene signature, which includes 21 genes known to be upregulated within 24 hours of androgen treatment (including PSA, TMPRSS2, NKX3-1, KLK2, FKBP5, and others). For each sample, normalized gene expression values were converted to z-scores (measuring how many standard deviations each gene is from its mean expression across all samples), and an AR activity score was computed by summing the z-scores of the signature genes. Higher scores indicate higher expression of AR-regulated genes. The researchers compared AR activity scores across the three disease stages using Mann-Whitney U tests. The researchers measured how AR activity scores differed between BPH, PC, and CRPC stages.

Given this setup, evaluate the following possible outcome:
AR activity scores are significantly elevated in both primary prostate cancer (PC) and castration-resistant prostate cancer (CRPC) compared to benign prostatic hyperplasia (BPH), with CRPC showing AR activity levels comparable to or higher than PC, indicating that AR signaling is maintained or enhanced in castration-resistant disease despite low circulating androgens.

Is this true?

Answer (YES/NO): NO